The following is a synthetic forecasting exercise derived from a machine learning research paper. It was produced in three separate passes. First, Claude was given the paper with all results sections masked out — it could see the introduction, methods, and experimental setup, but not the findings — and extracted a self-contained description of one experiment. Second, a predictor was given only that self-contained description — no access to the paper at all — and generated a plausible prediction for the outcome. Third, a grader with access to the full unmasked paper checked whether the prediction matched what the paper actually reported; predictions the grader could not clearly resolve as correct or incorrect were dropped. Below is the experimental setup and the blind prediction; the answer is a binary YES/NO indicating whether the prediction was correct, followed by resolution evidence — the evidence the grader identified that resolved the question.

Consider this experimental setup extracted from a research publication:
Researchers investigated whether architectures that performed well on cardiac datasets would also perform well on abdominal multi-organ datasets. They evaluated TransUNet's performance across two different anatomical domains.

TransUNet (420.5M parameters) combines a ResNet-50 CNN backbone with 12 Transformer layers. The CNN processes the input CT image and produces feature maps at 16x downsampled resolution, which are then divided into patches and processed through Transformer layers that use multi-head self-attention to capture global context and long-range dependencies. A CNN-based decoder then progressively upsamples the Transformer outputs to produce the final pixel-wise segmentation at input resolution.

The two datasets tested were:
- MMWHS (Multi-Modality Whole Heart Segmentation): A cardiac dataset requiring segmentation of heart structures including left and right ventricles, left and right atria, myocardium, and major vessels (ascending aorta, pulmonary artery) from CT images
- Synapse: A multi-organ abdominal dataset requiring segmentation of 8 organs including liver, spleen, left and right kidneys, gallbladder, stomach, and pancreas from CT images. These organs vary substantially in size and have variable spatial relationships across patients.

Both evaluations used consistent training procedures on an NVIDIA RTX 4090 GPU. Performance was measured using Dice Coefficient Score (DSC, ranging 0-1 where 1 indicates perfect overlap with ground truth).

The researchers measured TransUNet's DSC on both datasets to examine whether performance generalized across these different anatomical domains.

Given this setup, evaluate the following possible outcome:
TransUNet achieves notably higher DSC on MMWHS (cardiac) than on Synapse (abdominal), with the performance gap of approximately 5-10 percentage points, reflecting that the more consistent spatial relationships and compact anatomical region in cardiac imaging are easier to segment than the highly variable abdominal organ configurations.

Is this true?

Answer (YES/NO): NO